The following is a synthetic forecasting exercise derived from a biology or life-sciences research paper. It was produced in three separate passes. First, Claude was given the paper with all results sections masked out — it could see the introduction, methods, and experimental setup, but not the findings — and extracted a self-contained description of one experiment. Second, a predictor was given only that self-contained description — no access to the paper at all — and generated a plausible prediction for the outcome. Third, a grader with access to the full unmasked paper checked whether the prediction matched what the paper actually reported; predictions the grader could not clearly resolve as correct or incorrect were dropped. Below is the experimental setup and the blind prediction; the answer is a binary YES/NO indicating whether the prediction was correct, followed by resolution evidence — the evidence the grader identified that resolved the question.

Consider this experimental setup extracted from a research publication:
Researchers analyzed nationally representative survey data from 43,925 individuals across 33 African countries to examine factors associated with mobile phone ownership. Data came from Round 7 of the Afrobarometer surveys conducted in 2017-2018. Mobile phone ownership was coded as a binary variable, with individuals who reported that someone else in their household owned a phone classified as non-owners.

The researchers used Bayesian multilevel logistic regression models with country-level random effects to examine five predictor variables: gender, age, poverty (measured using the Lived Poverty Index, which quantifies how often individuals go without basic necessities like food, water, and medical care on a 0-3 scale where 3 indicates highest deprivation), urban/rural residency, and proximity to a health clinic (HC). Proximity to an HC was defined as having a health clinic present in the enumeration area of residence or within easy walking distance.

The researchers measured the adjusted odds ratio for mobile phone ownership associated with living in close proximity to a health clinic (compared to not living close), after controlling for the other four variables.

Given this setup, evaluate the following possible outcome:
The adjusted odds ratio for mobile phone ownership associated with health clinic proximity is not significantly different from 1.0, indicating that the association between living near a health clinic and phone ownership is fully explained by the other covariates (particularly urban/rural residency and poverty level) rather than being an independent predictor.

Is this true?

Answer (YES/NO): NO